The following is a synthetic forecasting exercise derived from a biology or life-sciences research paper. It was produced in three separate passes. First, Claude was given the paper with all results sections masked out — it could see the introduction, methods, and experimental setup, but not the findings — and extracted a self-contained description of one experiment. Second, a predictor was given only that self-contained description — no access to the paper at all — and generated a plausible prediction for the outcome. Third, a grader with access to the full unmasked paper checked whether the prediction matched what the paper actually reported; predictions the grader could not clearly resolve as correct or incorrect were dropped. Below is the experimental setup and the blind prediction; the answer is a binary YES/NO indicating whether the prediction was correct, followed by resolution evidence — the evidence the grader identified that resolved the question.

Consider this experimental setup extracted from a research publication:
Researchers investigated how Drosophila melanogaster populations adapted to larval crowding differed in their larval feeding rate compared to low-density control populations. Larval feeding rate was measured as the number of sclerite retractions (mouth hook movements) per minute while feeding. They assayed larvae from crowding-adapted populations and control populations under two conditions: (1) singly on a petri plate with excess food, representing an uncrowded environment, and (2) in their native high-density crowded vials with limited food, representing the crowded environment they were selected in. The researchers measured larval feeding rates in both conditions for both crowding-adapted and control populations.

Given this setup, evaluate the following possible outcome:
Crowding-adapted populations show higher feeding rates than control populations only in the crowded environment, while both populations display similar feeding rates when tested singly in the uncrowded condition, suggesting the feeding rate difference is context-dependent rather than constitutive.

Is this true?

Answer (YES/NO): YES